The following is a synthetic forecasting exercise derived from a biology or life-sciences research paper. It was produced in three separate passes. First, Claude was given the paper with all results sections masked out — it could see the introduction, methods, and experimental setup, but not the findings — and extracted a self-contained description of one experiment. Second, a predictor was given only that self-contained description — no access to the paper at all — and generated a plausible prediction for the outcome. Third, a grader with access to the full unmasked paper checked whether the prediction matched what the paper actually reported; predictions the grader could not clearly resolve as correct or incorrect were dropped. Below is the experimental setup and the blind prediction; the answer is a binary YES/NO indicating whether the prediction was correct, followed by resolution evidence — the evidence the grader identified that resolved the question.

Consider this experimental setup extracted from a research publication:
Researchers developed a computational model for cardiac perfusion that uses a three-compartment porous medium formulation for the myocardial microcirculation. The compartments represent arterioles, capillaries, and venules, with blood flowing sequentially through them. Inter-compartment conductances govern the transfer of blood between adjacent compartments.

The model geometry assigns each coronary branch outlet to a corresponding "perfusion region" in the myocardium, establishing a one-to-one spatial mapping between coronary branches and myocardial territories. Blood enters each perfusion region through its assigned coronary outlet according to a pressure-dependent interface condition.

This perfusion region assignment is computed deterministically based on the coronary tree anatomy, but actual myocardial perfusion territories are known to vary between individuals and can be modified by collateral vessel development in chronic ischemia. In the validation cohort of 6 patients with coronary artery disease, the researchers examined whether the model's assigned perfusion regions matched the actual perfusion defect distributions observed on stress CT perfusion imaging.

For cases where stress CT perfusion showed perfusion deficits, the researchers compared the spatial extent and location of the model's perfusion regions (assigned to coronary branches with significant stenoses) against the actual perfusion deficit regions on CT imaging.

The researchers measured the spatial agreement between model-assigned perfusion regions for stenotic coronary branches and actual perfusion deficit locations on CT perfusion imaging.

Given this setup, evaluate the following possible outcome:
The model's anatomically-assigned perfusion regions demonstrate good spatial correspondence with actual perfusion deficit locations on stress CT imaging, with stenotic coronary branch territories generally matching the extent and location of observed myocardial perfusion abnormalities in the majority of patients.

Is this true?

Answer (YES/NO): YES